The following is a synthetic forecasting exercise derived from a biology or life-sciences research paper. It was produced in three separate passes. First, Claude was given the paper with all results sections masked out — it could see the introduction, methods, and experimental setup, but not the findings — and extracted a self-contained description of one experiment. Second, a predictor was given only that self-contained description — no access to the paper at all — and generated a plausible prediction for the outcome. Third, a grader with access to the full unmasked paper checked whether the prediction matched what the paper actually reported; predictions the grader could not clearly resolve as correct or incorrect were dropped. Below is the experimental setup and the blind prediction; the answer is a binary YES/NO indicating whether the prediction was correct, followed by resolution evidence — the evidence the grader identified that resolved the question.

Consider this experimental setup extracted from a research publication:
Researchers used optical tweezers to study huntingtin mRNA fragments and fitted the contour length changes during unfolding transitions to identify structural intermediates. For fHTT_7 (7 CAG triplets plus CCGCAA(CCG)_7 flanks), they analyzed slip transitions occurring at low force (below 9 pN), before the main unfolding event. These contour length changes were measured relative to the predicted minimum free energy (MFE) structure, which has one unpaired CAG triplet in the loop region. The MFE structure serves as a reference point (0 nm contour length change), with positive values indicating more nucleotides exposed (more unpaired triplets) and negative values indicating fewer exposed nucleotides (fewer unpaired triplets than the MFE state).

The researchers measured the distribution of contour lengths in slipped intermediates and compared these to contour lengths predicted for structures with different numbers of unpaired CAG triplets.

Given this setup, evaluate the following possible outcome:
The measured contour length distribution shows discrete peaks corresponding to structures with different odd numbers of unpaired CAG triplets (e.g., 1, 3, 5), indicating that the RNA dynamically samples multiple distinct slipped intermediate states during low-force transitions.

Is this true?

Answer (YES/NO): NO